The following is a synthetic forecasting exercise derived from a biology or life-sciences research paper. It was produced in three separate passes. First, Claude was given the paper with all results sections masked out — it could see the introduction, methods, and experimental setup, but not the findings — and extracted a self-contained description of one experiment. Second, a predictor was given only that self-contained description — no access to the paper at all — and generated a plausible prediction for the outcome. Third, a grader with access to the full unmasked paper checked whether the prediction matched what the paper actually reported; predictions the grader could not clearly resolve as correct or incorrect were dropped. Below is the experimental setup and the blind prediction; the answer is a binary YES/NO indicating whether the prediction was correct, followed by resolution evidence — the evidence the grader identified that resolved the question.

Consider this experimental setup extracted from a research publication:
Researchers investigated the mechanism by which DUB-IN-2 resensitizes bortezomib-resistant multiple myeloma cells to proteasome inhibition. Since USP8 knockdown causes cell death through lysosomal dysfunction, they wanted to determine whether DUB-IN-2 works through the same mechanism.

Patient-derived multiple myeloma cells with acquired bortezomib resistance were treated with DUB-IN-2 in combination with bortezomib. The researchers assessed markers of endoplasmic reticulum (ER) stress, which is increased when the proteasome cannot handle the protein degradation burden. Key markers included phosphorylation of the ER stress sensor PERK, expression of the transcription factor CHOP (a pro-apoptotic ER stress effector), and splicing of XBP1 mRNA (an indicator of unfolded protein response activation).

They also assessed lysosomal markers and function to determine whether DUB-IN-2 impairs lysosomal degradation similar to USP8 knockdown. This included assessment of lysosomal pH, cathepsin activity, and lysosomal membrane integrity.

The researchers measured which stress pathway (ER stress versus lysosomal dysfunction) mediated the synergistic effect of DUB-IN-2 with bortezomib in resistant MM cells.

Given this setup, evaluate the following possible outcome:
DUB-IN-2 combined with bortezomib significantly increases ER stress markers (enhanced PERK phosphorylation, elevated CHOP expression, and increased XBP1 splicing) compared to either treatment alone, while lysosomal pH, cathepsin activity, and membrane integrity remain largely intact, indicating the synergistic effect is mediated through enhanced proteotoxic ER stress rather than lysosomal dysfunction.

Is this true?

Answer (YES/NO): NO